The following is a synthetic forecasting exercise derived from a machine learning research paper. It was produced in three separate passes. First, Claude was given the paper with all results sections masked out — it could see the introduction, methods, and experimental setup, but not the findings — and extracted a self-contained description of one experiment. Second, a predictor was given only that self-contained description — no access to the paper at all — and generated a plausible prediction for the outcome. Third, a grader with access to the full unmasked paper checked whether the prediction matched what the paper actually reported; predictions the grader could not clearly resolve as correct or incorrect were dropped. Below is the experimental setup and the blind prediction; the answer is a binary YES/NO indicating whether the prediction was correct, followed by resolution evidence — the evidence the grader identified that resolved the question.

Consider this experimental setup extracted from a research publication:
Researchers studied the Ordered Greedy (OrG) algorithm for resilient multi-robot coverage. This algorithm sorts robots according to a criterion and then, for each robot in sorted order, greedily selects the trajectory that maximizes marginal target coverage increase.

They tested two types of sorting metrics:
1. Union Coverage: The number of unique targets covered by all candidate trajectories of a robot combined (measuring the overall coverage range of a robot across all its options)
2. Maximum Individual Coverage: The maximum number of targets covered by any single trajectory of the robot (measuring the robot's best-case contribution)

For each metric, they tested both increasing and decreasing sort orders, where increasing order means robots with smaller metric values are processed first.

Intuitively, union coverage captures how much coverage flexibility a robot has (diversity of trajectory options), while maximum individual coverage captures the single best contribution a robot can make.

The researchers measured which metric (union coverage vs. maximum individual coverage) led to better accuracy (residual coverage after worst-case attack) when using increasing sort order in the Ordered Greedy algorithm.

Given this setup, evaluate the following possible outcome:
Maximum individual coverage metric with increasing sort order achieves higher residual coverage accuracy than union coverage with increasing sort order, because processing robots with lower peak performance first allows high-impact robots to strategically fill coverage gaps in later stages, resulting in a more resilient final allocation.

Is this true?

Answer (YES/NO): NO